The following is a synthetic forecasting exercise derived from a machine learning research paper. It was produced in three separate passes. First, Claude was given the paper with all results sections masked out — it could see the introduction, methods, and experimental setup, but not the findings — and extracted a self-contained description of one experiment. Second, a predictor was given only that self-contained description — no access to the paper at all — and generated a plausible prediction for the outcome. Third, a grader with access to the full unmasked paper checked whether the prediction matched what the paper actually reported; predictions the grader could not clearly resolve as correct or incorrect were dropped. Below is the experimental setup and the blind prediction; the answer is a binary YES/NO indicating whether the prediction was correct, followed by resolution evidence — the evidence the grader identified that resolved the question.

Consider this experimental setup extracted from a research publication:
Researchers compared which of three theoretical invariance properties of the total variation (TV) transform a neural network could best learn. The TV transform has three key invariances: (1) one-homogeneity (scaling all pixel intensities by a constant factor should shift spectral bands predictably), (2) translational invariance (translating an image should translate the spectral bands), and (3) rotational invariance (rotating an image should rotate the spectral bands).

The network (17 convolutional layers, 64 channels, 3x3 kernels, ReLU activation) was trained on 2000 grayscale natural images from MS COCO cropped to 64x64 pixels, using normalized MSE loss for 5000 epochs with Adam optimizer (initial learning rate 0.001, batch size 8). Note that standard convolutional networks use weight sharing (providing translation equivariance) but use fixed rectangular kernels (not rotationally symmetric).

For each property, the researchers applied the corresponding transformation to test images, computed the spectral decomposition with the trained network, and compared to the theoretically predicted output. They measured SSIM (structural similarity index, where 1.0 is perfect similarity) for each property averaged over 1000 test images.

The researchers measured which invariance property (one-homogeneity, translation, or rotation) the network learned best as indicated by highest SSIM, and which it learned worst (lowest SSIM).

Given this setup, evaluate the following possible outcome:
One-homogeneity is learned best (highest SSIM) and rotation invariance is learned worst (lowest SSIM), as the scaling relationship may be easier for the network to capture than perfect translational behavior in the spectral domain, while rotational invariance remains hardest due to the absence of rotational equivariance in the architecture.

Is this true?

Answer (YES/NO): NO